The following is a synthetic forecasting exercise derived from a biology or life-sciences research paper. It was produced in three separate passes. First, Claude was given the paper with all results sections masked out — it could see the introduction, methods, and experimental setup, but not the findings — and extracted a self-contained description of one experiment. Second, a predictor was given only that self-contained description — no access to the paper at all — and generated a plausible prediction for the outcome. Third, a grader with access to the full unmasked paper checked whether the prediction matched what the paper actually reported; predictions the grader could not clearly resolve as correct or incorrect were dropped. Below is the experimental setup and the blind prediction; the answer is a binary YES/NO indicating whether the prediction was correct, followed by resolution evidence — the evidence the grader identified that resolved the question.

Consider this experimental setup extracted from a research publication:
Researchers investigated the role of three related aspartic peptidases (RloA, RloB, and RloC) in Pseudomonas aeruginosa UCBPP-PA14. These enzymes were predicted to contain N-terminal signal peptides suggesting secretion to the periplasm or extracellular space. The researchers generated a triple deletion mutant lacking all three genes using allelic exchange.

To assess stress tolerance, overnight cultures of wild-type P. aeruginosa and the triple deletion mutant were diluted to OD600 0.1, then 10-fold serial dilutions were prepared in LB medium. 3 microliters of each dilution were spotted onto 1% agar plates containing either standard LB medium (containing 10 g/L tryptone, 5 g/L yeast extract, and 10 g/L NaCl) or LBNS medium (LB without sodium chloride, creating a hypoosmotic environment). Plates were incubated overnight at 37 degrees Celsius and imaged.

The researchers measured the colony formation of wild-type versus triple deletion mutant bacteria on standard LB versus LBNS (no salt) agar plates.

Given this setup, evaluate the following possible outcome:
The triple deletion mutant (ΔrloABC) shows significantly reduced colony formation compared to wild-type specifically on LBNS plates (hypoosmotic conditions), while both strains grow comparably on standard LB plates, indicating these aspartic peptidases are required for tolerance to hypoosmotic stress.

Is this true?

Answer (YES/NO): YES